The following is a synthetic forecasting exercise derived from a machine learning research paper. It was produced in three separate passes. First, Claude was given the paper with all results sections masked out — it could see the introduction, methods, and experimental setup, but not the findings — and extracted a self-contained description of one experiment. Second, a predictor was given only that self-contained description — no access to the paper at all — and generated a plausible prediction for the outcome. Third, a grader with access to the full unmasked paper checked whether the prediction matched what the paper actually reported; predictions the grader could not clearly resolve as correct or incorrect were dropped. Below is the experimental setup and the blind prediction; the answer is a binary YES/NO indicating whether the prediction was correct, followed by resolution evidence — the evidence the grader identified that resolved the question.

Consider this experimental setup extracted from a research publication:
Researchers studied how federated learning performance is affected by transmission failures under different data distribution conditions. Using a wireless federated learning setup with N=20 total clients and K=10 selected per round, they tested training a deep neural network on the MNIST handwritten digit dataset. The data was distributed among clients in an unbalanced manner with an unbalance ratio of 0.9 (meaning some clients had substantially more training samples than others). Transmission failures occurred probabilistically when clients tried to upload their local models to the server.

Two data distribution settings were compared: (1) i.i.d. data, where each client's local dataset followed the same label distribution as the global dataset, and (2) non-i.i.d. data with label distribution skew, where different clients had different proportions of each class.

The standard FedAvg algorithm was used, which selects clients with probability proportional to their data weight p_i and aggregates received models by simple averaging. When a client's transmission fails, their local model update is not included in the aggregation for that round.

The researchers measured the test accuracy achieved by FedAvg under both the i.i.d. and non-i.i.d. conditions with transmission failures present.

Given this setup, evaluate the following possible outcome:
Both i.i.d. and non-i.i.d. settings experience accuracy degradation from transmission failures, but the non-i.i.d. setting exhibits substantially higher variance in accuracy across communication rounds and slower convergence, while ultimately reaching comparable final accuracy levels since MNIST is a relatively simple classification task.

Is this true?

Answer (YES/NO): NO